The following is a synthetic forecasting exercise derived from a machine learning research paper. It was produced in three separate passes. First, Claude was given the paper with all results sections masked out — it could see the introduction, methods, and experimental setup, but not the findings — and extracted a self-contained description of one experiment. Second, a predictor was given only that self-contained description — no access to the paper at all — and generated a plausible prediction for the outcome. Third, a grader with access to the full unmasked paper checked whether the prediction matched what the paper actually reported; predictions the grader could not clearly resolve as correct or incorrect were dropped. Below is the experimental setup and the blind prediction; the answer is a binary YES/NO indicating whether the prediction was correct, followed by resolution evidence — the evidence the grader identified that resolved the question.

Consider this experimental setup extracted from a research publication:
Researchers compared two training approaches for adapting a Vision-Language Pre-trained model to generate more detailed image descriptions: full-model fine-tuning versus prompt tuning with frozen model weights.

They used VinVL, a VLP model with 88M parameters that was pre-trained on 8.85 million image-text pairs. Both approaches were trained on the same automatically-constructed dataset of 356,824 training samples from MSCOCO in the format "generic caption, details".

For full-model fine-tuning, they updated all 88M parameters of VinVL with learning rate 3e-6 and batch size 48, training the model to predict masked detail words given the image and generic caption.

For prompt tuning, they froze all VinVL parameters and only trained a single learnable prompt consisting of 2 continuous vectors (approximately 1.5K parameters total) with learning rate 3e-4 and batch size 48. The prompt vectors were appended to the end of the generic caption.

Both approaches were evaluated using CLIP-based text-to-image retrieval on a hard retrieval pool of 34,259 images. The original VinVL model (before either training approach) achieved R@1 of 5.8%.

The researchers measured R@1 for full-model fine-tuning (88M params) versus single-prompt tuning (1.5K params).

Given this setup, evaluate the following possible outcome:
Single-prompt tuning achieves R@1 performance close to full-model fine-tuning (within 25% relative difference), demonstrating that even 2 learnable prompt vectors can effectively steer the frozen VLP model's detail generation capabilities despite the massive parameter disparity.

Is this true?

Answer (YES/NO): YES